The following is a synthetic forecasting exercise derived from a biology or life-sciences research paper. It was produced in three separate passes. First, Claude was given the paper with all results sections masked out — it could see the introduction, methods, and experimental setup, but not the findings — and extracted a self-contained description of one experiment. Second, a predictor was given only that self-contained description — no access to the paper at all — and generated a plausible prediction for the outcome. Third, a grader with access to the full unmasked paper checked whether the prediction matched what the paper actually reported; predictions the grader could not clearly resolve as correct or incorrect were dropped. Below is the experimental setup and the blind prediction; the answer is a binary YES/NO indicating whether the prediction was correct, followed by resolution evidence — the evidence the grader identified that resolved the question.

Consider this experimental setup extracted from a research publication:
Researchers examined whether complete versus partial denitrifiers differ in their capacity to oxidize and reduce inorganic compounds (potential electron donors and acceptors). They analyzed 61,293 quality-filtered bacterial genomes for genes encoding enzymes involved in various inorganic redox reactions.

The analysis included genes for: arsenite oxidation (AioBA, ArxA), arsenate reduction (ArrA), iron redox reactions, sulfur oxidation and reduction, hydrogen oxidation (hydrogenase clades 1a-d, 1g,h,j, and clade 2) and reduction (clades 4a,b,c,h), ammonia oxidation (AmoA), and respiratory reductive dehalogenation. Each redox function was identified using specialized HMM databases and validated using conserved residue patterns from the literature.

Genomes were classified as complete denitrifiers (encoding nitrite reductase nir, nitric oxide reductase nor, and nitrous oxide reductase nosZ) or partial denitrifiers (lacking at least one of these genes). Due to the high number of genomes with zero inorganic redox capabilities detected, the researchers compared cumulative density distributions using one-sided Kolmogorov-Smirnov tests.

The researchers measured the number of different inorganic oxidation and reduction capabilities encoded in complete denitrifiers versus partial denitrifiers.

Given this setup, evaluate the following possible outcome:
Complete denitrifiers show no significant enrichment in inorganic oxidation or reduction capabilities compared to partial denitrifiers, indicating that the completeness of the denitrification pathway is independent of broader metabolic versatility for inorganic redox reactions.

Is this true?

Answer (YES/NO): NO